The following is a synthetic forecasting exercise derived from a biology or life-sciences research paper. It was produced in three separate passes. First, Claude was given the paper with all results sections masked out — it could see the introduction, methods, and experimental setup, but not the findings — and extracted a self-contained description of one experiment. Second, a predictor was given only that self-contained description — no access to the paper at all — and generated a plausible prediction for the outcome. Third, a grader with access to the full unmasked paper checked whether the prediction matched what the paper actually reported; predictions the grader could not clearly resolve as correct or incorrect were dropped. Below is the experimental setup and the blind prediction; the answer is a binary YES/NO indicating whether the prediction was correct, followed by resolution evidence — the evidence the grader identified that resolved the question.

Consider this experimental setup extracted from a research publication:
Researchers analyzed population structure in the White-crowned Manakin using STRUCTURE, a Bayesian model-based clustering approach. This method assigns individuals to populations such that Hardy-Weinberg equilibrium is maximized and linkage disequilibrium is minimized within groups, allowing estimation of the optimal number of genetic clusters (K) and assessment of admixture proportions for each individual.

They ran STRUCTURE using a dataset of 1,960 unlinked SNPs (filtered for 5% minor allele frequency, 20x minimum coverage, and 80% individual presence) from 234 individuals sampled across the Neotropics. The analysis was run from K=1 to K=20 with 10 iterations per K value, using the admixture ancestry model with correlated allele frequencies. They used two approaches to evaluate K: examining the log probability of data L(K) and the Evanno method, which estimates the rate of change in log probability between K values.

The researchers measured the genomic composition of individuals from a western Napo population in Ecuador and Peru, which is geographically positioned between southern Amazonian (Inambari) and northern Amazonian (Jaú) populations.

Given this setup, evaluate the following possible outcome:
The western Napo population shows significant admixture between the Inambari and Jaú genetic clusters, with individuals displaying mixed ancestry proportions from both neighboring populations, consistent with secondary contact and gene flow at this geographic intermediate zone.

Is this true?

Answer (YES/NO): YES